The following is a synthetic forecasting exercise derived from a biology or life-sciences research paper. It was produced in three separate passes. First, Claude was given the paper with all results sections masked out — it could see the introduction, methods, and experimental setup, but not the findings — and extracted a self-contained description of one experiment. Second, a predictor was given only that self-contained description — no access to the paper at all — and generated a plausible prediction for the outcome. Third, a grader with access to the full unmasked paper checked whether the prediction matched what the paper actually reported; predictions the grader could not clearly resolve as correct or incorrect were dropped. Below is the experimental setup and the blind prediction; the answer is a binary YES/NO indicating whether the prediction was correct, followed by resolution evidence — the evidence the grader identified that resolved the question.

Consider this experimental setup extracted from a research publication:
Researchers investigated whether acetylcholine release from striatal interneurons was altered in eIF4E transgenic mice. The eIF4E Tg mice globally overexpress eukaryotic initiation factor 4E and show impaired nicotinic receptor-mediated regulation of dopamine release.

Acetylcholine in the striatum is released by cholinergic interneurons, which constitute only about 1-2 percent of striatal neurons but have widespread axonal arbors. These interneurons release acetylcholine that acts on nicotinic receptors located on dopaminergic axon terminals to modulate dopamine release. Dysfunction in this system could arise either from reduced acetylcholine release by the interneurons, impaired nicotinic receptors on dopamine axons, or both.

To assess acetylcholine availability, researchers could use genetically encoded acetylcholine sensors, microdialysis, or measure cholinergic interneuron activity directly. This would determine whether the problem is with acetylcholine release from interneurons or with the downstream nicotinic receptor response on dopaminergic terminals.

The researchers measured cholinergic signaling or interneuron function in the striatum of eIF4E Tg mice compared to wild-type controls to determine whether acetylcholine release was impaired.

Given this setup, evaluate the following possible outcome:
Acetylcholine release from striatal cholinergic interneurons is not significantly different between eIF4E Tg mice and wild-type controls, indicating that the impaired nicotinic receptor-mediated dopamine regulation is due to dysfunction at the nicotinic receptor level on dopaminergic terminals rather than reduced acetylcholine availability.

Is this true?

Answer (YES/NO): YES